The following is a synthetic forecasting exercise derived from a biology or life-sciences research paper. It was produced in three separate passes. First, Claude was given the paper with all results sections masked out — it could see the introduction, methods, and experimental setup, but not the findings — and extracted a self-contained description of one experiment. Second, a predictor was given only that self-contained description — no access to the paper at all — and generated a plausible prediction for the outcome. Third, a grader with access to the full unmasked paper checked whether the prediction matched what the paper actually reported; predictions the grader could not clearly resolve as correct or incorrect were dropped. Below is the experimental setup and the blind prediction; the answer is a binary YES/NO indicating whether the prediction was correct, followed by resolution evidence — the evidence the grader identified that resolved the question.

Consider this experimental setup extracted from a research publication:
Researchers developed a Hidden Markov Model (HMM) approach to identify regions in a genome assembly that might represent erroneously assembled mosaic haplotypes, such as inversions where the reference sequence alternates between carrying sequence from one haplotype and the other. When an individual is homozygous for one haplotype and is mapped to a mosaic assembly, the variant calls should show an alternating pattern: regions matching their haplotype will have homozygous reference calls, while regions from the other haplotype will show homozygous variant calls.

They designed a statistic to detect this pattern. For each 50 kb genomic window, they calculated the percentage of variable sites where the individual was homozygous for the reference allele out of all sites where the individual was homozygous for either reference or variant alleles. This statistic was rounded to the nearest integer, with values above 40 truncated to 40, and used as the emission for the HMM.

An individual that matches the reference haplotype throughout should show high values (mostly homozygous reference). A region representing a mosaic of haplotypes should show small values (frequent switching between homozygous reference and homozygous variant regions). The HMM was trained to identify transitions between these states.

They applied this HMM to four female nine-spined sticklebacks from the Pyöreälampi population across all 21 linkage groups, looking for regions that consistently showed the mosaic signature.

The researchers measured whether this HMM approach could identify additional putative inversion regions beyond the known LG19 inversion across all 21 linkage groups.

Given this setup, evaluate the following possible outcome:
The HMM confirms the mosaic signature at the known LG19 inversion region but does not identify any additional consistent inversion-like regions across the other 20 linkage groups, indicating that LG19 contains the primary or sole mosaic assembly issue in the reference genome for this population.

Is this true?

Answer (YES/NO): NO